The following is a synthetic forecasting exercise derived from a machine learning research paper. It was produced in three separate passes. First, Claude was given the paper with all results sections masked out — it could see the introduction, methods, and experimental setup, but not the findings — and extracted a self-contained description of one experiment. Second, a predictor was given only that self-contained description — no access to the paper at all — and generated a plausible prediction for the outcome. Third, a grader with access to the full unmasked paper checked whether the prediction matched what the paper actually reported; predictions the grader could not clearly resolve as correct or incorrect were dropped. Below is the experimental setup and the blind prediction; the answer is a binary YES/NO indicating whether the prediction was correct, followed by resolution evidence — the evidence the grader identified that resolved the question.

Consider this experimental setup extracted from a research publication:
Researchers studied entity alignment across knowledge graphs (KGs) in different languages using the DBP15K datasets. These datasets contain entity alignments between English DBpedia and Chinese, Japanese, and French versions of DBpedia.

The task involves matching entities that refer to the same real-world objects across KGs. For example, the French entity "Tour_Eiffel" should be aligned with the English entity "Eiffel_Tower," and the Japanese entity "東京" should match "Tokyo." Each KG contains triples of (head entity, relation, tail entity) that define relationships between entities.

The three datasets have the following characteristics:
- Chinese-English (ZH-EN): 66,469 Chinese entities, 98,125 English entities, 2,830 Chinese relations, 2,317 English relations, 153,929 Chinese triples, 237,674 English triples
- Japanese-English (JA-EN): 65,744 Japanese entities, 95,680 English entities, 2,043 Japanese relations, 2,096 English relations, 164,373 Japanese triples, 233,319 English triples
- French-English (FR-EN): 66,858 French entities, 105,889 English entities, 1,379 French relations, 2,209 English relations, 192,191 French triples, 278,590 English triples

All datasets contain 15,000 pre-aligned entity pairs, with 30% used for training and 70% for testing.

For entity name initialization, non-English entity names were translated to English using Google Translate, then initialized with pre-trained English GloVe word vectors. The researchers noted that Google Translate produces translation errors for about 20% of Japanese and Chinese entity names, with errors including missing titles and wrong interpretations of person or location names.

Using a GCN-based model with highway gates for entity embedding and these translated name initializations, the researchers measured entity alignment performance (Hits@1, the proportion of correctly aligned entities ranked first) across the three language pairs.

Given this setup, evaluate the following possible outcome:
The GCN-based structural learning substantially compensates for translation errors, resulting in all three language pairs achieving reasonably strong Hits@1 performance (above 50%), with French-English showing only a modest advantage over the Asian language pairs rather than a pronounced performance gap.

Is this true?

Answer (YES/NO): NO